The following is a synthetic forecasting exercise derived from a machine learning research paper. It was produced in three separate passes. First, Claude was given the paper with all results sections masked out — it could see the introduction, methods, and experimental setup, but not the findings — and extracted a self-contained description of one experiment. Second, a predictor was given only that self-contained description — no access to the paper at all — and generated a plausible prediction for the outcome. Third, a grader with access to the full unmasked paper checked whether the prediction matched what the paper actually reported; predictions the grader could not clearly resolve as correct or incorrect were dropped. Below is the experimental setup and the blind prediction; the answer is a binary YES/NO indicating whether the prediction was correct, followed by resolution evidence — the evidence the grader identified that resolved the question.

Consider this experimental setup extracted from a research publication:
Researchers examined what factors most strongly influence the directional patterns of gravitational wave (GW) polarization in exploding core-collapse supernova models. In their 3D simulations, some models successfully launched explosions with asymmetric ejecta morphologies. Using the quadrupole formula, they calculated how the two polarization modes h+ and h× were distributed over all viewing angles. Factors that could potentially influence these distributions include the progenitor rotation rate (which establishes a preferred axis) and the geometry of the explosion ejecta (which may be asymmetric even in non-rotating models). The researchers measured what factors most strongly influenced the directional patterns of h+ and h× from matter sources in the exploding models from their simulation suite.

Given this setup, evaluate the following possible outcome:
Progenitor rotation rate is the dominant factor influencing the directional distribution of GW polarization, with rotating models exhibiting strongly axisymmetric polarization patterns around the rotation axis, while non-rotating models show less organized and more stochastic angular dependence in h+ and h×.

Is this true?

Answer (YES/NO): NO